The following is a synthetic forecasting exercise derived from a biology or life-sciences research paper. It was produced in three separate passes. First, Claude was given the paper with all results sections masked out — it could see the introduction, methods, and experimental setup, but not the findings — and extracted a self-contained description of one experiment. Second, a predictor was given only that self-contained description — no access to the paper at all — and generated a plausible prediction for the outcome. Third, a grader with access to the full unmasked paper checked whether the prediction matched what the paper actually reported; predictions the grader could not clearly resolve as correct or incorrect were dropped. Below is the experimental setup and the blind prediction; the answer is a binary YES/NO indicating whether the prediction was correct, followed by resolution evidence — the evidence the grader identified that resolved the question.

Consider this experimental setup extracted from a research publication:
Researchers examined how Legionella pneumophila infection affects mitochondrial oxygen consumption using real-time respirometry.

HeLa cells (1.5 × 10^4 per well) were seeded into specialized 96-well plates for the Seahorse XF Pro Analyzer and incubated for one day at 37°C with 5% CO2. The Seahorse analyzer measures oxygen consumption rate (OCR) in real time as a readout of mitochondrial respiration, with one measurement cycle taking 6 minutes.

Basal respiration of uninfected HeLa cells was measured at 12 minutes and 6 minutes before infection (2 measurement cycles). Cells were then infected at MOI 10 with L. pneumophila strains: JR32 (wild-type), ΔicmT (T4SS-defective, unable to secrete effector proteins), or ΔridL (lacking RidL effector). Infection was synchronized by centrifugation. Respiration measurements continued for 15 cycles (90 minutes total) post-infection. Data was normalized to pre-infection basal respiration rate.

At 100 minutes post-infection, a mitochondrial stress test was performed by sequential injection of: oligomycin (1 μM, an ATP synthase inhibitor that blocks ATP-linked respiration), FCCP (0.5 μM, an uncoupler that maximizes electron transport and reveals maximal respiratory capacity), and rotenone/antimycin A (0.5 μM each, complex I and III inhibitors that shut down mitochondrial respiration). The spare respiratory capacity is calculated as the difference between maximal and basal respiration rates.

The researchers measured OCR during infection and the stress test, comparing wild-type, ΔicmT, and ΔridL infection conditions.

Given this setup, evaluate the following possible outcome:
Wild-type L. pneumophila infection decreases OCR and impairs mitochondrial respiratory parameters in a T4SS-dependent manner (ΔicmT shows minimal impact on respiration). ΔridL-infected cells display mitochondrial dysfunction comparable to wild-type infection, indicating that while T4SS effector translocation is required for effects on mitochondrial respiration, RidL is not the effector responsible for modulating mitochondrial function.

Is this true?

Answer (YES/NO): NO